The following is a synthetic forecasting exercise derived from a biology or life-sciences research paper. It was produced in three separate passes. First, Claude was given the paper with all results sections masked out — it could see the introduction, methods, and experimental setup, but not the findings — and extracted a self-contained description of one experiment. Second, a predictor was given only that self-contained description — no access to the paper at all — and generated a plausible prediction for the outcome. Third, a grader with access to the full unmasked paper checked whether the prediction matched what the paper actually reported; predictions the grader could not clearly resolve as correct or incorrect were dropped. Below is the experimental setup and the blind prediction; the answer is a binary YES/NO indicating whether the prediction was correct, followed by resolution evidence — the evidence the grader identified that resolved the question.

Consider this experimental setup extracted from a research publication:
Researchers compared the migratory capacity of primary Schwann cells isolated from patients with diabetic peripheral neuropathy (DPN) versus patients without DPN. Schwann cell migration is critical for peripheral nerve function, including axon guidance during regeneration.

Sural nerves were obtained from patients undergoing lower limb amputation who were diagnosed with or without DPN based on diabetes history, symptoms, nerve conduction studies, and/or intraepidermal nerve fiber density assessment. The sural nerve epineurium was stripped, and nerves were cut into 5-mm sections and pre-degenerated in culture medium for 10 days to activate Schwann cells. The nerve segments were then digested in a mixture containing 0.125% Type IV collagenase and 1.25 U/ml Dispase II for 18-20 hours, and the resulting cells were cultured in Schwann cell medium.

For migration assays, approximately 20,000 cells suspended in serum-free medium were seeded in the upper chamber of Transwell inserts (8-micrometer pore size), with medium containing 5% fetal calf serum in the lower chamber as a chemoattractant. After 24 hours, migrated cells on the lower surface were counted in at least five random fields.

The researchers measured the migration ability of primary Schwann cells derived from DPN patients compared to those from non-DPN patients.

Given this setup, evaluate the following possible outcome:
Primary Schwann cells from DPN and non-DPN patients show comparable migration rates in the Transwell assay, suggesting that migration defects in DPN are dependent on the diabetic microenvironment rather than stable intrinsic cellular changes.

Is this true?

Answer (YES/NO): NO